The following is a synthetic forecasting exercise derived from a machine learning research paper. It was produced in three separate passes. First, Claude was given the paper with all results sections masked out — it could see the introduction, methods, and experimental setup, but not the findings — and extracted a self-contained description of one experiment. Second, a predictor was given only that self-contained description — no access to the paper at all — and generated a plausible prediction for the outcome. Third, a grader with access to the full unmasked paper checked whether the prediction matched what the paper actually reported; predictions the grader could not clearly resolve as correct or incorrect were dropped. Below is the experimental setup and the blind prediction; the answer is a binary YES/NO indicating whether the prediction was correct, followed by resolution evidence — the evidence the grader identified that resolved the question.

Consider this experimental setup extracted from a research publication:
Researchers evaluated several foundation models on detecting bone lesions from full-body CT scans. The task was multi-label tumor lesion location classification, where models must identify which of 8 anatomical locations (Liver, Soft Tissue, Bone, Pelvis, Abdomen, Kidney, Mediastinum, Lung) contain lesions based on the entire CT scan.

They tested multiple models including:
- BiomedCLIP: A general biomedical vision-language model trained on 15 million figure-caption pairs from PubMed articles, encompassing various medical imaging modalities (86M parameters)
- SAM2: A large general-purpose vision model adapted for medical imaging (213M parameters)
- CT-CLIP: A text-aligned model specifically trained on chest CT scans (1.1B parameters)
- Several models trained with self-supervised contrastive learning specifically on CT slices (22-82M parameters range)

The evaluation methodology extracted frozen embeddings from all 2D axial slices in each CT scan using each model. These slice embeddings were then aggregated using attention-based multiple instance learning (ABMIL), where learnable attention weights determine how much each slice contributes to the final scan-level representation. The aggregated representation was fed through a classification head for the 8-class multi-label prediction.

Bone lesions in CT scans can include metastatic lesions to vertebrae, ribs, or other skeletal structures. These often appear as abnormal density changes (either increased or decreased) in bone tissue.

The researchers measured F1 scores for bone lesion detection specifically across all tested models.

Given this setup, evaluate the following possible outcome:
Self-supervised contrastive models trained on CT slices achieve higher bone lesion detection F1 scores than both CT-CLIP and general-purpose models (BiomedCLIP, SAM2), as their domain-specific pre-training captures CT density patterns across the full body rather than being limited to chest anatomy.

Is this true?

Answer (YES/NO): NO